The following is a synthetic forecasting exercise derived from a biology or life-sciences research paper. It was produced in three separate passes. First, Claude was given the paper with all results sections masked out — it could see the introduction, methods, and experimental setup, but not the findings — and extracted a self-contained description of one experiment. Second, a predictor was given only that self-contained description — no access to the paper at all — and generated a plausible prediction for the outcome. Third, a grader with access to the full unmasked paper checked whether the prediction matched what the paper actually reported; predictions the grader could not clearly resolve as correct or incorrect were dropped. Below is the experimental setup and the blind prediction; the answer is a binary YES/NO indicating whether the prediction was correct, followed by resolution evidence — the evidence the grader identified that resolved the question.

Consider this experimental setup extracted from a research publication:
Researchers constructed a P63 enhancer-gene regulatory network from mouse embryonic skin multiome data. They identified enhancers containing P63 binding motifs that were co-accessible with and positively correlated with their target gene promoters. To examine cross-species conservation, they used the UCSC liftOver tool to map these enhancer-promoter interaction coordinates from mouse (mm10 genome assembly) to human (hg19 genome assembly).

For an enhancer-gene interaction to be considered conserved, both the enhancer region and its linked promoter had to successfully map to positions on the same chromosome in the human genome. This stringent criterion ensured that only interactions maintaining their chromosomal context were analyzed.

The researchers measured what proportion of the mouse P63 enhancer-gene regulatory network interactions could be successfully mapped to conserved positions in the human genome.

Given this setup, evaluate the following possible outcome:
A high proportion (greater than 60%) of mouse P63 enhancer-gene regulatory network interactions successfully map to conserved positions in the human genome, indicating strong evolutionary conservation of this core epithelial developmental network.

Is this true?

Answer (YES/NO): YES